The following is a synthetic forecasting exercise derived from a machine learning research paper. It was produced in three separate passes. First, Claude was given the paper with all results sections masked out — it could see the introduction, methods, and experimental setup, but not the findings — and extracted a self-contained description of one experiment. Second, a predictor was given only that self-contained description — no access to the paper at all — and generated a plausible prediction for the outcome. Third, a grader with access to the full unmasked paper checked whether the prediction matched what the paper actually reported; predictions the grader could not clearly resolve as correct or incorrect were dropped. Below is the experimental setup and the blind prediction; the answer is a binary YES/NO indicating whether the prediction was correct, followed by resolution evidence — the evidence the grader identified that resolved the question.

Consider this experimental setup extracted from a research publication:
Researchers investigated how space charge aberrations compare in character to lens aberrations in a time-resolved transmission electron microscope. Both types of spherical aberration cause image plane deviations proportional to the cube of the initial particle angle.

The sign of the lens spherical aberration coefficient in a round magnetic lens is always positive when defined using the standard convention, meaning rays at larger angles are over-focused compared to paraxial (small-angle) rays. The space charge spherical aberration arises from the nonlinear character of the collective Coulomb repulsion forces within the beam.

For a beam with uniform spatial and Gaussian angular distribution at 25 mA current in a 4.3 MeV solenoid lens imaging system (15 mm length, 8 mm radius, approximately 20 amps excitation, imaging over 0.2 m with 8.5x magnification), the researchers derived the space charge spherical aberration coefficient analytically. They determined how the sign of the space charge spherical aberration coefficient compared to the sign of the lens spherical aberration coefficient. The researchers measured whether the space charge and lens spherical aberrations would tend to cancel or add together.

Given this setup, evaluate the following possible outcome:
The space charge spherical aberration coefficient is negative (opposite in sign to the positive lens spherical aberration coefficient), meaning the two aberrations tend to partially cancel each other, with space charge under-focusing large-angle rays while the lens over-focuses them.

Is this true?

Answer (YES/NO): NO